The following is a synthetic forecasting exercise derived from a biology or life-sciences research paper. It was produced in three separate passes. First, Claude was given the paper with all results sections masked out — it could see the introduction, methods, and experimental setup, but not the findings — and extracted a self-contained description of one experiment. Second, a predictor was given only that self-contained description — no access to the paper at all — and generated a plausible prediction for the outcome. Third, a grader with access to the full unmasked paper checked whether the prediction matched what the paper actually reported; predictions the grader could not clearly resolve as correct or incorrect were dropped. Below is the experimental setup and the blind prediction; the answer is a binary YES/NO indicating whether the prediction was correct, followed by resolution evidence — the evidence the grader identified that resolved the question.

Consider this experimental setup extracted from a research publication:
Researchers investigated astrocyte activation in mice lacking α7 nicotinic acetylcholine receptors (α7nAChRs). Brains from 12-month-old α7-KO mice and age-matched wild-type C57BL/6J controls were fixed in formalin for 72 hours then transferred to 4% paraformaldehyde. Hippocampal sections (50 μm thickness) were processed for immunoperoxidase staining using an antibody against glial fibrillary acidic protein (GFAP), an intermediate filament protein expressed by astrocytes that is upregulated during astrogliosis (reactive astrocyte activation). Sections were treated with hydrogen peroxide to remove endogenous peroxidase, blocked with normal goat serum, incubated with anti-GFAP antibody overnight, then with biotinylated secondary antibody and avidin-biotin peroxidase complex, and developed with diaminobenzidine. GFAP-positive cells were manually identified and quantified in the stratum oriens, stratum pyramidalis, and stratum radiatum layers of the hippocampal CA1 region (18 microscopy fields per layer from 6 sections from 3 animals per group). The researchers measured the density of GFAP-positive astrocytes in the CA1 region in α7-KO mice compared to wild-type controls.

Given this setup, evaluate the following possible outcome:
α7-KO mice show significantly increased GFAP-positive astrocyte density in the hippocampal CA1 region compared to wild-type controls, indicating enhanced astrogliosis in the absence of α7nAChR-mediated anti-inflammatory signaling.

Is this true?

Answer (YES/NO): YES